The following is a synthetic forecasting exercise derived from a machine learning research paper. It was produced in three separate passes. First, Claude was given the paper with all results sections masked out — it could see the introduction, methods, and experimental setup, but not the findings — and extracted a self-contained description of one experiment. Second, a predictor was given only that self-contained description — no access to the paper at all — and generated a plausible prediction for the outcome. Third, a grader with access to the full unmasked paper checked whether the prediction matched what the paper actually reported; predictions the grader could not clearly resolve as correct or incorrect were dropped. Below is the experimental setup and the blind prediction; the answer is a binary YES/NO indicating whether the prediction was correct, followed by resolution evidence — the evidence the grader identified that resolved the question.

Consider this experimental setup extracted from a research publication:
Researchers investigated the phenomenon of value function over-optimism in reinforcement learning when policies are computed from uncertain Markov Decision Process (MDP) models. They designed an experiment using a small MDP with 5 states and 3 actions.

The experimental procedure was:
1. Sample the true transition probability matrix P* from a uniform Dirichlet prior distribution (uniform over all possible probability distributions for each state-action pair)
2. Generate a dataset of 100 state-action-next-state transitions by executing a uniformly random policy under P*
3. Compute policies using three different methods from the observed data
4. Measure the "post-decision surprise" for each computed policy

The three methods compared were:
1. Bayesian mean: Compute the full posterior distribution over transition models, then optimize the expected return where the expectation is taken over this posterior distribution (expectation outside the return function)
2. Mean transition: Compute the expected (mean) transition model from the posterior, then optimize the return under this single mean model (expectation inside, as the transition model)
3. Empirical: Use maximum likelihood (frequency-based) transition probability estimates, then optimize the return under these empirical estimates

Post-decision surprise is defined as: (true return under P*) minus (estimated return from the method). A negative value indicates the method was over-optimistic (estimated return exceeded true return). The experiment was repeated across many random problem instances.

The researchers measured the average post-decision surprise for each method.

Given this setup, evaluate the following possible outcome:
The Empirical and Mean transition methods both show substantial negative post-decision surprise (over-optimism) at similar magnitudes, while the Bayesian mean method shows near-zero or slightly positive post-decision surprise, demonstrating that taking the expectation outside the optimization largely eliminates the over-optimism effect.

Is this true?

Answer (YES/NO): NO